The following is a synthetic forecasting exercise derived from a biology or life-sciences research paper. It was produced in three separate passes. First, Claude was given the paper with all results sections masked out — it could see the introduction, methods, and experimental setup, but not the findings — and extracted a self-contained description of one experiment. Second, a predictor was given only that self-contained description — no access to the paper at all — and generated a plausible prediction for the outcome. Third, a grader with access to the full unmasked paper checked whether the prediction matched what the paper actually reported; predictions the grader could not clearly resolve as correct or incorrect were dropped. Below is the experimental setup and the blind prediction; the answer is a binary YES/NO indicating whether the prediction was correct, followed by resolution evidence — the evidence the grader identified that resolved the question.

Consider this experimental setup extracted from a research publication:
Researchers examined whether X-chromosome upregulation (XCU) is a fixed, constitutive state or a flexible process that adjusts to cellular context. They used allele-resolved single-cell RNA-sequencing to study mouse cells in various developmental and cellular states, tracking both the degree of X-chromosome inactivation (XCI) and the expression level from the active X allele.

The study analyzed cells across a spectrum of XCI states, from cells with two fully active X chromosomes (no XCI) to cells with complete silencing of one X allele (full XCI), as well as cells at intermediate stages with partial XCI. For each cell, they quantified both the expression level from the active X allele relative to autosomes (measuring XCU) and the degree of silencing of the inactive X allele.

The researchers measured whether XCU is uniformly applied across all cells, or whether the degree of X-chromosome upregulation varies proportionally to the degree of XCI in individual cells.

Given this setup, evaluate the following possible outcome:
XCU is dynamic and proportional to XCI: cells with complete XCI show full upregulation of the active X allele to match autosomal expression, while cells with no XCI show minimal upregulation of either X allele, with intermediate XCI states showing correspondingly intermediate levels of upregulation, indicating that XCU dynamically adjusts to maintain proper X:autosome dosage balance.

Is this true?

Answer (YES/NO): YES